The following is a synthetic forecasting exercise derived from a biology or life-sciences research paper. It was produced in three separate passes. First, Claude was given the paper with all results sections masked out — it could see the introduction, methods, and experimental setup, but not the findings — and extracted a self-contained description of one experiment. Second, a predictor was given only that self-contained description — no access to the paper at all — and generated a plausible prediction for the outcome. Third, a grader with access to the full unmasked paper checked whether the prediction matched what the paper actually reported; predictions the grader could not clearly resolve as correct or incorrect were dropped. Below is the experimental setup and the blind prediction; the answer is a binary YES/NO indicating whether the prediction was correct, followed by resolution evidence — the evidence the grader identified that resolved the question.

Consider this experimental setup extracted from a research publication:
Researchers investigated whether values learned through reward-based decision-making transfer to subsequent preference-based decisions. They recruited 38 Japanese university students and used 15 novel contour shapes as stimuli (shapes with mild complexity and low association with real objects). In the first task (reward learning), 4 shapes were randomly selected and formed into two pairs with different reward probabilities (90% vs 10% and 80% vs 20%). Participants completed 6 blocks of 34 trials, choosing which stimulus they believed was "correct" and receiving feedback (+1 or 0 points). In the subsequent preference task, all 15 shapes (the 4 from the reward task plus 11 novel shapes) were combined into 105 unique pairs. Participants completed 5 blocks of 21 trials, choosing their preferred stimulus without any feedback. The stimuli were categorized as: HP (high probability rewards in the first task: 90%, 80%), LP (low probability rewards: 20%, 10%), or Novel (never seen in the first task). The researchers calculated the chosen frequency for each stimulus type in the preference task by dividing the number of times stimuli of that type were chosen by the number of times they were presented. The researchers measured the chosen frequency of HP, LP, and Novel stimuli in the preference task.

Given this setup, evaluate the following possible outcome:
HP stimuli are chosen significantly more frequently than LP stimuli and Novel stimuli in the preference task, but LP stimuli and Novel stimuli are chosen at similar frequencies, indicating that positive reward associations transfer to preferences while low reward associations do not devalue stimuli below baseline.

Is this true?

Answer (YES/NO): YES